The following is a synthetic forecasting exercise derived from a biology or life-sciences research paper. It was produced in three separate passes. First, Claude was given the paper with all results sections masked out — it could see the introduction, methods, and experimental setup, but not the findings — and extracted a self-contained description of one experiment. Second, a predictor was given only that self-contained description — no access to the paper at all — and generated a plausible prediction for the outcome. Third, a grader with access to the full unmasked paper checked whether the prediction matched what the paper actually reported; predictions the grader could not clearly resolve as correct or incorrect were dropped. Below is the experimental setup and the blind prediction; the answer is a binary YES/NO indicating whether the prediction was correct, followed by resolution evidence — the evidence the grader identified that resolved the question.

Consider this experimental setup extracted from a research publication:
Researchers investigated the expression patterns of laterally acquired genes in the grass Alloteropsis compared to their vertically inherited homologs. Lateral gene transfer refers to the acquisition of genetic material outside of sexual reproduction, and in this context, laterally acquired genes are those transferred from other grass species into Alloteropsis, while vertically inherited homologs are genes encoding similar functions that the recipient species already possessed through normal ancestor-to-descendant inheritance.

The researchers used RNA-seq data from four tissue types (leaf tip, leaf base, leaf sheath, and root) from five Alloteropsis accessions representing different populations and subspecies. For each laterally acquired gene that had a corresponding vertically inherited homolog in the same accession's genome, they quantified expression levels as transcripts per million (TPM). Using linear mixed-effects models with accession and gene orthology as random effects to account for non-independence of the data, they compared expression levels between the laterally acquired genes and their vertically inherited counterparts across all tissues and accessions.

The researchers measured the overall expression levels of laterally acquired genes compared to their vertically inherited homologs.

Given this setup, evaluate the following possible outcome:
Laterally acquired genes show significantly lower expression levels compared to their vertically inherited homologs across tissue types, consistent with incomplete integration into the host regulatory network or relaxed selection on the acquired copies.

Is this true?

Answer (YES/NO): YES